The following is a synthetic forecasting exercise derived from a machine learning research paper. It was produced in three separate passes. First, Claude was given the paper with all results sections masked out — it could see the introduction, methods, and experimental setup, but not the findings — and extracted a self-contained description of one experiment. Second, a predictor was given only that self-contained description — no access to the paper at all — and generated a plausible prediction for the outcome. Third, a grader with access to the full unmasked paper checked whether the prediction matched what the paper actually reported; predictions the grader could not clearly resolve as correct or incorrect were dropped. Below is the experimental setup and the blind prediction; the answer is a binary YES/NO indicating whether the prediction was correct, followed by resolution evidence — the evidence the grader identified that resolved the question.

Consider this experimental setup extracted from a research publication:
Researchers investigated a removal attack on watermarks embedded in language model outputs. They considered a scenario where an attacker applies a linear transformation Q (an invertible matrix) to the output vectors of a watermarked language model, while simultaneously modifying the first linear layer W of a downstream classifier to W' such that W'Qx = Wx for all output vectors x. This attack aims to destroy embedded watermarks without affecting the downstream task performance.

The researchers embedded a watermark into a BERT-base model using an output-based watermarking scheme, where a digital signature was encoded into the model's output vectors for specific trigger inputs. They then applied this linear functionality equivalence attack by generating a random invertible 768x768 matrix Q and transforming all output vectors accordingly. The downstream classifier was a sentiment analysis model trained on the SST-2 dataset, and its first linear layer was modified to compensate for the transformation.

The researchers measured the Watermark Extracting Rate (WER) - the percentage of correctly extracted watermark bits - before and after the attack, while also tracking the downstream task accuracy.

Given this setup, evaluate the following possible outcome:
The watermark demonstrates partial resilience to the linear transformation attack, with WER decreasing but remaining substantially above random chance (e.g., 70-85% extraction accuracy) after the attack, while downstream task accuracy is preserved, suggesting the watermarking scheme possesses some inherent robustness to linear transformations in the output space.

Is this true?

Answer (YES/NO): NO